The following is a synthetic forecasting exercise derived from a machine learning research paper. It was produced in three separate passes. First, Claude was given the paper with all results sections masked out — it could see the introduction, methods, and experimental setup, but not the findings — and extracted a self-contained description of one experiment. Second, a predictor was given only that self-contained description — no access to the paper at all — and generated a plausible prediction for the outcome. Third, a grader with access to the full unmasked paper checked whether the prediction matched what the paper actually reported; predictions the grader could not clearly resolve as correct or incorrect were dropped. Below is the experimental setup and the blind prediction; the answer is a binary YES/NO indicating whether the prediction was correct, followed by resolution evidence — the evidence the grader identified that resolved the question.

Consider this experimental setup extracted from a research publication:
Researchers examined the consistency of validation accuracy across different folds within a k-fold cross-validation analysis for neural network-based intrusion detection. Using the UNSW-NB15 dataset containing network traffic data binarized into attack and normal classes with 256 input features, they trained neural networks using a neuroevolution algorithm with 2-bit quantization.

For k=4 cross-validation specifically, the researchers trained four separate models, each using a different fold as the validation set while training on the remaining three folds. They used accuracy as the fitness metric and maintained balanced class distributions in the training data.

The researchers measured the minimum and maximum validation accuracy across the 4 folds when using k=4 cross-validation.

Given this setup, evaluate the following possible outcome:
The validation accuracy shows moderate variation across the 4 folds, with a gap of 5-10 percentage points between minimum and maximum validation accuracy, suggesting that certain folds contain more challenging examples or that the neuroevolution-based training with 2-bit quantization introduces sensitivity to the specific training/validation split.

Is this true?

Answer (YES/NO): YES